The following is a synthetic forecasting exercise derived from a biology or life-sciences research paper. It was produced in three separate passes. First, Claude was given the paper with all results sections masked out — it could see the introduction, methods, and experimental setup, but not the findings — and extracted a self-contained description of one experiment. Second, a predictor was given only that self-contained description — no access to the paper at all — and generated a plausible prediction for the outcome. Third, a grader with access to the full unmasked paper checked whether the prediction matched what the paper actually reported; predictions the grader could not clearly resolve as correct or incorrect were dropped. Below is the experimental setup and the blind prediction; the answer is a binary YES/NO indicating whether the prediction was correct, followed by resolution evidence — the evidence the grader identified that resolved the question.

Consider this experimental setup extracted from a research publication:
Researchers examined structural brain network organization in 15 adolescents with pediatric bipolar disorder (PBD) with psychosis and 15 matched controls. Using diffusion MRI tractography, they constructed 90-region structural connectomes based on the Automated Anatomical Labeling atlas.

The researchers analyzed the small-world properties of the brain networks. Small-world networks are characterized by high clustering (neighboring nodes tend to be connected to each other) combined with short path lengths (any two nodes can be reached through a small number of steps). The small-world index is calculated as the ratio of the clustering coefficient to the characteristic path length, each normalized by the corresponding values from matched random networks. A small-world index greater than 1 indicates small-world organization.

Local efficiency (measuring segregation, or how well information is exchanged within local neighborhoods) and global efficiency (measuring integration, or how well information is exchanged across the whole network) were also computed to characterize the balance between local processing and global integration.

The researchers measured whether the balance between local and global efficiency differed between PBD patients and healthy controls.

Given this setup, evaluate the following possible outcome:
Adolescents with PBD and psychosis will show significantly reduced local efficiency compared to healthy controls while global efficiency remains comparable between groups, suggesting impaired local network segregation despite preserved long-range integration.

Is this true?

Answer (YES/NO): NO